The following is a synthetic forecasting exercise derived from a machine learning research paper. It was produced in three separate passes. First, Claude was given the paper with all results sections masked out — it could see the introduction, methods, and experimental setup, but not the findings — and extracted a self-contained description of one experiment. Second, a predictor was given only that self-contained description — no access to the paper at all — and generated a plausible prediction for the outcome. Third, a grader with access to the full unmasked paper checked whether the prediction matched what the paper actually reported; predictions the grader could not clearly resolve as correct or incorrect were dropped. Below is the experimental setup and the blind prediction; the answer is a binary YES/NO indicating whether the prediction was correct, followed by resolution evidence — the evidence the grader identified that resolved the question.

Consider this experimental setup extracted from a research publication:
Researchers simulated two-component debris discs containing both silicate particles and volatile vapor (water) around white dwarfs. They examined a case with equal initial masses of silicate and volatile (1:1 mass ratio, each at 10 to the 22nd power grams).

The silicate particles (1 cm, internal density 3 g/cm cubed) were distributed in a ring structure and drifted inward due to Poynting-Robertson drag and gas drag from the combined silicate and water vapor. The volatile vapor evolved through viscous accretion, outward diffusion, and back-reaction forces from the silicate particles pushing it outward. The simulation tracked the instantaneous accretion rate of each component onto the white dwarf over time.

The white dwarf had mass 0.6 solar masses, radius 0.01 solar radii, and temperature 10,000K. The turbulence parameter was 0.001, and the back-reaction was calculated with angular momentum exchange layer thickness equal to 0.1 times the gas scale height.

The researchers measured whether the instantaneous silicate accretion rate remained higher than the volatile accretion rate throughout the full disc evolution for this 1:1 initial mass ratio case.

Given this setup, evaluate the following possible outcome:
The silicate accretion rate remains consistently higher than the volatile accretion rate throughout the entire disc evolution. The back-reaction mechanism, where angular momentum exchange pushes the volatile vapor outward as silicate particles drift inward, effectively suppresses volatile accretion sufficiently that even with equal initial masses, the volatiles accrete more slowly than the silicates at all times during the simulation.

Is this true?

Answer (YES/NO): NO